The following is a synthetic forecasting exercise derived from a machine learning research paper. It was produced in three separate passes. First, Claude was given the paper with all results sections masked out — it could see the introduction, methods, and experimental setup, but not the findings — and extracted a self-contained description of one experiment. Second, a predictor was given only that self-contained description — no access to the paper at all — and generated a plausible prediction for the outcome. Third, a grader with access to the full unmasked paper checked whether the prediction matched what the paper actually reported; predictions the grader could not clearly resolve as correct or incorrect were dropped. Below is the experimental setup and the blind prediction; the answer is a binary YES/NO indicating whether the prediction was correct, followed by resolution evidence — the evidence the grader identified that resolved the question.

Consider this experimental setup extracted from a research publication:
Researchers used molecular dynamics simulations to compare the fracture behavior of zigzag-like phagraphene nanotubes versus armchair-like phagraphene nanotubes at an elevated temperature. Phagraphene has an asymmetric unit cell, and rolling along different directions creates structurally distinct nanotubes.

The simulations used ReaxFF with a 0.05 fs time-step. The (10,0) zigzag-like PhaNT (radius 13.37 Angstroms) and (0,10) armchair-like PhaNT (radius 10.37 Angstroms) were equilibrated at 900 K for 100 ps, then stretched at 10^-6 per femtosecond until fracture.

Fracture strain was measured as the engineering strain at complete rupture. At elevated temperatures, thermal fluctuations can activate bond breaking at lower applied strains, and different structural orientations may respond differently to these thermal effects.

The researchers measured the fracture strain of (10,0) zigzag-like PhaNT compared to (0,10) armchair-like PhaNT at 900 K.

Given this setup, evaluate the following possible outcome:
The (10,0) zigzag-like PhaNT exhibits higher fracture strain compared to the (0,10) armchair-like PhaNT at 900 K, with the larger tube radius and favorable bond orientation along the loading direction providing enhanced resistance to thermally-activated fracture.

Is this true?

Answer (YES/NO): NO